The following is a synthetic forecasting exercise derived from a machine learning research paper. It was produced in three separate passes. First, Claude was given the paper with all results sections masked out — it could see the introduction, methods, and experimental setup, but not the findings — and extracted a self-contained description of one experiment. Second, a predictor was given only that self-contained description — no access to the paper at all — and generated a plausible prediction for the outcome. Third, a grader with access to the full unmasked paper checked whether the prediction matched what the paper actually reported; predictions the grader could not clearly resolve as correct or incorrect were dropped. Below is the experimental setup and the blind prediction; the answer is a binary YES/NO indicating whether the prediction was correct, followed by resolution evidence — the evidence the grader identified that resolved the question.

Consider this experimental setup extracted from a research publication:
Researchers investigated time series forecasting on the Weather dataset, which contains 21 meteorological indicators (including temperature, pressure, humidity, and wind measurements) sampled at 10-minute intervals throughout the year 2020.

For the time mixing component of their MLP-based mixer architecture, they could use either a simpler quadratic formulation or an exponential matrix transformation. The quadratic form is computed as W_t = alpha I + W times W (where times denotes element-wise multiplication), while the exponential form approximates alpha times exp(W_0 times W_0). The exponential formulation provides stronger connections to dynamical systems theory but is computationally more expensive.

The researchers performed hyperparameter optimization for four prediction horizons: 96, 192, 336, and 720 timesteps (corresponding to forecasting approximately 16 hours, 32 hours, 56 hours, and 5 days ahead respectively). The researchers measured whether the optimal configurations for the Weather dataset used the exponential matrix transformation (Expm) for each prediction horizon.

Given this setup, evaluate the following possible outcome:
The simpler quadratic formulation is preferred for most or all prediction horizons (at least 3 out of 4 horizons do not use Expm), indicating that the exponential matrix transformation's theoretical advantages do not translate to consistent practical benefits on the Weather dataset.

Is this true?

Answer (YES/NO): YES